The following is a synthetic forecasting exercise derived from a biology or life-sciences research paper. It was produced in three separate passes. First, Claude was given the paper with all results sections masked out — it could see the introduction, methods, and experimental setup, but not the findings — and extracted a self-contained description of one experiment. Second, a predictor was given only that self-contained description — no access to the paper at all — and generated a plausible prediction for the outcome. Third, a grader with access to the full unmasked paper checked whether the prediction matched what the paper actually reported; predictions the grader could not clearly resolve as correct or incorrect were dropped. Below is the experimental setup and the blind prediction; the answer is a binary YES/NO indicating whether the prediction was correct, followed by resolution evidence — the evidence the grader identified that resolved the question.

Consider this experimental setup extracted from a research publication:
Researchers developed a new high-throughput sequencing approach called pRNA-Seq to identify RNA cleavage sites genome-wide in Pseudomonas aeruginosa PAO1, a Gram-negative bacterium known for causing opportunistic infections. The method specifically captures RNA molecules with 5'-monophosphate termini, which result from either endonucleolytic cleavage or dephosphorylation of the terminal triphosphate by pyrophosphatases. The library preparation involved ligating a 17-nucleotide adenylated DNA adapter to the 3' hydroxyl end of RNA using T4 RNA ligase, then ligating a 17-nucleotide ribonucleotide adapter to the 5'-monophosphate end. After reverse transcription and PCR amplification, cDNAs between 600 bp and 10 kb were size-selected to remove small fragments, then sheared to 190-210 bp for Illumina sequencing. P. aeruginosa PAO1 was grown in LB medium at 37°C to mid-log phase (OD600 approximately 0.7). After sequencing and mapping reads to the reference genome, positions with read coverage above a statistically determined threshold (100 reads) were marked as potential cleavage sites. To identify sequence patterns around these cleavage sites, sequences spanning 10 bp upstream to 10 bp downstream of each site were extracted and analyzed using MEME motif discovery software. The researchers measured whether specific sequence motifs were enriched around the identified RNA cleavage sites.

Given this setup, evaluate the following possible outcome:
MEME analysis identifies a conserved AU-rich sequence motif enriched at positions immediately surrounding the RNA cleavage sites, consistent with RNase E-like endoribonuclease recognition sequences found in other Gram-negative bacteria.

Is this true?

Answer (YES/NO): NO